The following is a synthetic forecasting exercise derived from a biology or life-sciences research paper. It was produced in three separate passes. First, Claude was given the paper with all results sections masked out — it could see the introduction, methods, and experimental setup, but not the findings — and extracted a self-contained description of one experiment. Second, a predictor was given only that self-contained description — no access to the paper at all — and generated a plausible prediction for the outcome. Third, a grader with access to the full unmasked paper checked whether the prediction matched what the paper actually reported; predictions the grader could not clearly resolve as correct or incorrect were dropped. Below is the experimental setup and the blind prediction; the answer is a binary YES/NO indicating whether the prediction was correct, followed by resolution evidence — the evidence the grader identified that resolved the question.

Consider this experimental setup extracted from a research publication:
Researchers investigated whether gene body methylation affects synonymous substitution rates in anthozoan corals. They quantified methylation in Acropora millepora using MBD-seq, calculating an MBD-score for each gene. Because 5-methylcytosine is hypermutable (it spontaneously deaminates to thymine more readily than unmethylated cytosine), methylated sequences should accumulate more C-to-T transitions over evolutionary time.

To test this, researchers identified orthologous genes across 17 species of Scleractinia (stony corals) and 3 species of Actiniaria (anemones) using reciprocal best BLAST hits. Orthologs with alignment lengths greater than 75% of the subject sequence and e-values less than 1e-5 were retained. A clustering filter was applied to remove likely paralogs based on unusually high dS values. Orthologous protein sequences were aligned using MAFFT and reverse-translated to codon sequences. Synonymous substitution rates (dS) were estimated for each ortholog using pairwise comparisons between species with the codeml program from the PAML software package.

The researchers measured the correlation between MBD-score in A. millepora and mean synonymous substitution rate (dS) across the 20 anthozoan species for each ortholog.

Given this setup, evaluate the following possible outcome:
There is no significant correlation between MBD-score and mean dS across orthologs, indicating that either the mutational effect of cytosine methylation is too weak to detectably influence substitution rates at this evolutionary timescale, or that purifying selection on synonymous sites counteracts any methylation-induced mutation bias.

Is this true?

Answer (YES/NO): NO